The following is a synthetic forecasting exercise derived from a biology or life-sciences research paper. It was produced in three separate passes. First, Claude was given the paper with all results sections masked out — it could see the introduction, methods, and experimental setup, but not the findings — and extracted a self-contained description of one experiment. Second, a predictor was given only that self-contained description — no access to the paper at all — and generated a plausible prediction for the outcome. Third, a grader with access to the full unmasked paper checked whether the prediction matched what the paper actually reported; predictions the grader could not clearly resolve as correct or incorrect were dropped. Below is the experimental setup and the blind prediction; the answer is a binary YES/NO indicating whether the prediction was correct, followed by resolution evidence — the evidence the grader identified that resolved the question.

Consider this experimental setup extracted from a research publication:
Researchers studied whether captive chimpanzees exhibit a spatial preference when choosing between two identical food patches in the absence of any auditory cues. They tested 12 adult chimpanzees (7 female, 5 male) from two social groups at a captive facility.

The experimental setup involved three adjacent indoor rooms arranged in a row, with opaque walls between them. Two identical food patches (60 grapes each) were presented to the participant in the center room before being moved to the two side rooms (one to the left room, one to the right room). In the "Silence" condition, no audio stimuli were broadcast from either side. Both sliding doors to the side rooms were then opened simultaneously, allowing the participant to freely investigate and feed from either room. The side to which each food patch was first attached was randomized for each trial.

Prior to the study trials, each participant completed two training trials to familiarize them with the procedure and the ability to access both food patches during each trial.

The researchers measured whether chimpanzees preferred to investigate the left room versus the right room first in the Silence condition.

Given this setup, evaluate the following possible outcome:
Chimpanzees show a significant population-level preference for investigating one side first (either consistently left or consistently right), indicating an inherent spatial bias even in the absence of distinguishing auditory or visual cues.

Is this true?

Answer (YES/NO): NO